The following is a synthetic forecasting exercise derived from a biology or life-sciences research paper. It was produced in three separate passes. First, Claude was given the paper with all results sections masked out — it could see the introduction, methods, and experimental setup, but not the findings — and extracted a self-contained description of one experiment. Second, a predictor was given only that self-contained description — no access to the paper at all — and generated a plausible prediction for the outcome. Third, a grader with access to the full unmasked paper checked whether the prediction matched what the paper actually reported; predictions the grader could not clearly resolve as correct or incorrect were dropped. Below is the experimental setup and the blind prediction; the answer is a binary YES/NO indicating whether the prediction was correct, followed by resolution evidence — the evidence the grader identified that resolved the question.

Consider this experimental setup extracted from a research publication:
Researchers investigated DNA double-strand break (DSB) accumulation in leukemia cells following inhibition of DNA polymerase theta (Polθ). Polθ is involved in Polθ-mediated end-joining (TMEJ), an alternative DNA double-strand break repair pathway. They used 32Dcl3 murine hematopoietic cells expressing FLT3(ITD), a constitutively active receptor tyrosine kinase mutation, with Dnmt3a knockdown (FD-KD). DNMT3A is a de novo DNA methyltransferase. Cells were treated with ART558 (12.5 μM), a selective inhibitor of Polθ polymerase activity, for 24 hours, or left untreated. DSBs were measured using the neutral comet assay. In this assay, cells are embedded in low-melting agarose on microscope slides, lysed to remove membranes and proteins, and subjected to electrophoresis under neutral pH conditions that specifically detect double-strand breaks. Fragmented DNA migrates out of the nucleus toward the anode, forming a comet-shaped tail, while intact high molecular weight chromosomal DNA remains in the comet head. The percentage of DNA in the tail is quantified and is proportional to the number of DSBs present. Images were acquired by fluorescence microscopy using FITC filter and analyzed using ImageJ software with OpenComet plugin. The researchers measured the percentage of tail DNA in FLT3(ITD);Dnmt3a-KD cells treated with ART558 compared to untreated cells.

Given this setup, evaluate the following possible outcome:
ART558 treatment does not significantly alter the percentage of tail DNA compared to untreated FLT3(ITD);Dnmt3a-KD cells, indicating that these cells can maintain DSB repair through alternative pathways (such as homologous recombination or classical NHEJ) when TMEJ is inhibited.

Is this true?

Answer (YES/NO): NO